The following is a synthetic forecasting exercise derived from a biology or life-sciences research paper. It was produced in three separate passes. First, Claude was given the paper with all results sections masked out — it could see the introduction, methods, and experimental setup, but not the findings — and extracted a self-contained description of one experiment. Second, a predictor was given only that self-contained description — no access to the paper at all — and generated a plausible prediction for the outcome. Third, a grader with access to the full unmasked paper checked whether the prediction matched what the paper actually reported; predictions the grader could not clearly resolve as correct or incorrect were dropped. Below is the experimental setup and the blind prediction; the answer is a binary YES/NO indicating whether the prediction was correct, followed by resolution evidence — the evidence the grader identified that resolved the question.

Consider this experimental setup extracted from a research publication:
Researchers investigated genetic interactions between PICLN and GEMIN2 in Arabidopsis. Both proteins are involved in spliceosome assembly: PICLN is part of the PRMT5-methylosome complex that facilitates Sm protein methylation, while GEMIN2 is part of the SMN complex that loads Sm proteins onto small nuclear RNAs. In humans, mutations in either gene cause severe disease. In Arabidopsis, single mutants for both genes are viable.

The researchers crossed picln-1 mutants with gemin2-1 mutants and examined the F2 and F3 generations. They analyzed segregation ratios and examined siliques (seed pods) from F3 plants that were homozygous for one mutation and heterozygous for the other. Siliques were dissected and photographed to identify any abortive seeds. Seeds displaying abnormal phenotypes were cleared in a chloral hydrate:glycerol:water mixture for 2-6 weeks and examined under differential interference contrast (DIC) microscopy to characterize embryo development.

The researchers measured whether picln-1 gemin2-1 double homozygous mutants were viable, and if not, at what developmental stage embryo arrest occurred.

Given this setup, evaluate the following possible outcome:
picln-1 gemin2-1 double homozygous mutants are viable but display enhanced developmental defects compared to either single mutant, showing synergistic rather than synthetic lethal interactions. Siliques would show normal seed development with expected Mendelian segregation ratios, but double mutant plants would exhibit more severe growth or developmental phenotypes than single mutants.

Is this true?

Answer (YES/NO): NO